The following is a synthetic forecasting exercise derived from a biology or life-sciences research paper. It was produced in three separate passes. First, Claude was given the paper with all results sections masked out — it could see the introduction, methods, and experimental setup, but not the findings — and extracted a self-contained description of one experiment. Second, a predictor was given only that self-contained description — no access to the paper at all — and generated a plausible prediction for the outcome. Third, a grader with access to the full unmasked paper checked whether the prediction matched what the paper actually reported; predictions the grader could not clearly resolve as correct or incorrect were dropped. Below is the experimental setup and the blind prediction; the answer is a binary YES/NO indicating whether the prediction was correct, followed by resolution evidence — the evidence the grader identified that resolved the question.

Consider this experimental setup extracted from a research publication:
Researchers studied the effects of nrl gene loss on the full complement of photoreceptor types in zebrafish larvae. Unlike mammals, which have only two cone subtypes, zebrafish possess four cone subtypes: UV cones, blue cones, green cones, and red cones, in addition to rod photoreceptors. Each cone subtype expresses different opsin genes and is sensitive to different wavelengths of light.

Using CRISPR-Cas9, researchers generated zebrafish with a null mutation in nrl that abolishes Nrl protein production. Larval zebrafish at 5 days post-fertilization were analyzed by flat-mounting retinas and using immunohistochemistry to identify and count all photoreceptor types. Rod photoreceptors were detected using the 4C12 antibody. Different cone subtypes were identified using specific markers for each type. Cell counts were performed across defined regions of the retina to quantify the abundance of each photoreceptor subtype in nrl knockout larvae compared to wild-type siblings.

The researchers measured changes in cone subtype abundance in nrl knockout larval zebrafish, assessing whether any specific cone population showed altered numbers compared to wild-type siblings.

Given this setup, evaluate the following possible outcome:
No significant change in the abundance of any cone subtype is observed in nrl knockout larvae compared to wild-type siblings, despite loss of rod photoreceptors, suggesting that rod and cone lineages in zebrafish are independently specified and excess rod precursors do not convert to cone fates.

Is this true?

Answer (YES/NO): NO